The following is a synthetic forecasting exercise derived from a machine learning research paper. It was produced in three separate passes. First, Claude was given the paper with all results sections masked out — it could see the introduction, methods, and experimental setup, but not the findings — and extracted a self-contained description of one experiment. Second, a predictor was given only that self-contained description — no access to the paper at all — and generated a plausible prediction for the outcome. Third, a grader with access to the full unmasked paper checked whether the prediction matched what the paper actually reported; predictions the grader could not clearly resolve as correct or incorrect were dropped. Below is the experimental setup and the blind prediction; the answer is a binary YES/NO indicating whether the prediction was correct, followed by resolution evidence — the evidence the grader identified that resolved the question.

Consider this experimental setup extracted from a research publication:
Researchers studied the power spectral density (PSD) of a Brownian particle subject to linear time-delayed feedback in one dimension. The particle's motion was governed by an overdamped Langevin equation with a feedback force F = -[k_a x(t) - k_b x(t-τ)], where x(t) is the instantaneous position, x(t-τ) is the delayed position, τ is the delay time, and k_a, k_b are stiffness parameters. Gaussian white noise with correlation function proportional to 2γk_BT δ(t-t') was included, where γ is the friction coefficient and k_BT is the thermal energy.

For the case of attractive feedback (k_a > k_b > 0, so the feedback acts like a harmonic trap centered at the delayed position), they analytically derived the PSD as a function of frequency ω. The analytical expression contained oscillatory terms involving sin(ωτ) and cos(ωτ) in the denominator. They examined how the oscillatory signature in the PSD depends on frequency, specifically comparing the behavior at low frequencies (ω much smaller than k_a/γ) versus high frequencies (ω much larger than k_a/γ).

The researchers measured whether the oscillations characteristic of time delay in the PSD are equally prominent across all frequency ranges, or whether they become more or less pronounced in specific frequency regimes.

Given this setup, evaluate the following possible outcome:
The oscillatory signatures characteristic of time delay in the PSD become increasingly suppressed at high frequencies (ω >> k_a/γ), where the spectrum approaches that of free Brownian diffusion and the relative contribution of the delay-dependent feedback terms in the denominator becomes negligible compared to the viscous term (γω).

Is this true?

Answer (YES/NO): NO